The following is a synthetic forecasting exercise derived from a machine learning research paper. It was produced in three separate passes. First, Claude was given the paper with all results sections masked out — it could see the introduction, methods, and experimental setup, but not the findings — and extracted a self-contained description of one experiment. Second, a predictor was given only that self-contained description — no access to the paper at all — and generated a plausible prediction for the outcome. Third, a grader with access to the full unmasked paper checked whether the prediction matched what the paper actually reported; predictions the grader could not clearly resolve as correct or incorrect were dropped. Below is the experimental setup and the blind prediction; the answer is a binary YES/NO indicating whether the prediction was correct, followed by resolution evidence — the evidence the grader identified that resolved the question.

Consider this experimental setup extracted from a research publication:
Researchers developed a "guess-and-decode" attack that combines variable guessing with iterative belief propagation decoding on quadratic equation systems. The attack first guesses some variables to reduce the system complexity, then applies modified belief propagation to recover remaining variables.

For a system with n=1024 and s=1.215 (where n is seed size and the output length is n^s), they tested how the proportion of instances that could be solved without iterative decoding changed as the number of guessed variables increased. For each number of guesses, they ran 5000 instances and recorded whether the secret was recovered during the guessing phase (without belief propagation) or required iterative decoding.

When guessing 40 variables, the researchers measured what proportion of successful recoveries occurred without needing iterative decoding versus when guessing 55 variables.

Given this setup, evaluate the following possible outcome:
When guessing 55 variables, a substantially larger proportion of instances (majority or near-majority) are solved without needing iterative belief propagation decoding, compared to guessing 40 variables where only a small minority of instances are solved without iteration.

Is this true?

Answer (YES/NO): YES